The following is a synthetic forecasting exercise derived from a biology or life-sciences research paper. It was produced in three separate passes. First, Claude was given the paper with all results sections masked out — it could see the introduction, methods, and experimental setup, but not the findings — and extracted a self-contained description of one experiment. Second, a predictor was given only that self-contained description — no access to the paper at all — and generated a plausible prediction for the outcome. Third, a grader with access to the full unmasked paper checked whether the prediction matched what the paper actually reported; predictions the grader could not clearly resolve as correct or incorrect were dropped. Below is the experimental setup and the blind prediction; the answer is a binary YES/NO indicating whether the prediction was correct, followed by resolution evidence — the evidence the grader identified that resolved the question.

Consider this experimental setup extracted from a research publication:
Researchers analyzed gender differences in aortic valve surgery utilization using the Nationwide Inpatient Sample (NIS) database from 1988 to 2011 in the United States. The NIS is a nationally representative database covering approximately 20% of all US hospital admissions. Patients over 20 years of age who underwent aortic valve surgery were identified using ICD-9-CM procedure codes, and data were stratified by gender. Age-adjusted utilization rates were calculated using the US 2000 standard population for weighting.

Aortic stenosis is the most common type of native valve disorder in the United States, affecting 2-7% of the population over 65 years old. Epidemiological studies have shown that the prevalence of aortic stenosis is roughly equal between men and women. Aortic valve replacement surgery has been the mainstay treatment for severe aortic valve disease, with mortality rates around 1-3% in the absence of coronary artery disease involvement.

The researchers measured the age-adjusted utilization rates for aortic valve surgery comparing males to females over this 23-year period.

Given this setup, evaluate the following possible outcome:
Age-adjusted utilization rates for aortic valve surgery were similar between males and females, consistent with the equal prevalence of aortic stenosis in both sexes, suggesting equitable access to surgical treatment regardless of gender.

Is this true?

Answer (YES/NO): NO